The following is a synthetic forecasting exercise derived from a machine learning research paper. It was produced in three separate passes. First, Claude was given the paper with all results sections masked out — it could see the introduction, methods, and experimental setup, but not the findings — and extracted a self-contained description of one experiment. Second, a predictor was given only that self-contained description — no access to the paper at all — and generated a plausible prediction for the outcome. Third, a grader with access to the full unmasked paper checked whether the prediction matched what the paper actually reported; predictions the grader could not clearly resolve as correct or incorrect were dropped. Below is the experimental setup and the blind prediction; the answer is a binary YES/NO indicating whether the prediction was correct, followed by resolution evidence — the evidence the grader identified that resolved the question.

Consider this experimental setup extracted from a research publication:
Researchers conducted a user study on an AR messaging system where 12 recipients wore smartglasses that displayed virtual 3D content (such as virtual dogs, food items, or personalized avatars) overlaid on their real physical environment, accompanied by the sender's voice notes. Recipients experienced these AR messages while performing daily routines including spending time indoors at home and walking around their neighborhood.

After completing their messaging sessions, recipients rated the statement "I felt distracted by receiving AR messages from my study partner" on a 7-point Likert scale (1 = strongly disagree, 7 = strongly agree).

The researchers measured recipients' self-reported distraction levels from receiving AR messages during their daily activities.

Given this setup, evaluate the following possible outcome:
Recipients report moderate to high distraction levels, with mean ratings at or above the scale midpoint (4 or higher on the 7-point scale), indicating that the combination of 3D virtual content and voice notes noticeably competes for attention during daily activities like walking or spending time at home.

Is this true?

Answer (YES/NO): YES